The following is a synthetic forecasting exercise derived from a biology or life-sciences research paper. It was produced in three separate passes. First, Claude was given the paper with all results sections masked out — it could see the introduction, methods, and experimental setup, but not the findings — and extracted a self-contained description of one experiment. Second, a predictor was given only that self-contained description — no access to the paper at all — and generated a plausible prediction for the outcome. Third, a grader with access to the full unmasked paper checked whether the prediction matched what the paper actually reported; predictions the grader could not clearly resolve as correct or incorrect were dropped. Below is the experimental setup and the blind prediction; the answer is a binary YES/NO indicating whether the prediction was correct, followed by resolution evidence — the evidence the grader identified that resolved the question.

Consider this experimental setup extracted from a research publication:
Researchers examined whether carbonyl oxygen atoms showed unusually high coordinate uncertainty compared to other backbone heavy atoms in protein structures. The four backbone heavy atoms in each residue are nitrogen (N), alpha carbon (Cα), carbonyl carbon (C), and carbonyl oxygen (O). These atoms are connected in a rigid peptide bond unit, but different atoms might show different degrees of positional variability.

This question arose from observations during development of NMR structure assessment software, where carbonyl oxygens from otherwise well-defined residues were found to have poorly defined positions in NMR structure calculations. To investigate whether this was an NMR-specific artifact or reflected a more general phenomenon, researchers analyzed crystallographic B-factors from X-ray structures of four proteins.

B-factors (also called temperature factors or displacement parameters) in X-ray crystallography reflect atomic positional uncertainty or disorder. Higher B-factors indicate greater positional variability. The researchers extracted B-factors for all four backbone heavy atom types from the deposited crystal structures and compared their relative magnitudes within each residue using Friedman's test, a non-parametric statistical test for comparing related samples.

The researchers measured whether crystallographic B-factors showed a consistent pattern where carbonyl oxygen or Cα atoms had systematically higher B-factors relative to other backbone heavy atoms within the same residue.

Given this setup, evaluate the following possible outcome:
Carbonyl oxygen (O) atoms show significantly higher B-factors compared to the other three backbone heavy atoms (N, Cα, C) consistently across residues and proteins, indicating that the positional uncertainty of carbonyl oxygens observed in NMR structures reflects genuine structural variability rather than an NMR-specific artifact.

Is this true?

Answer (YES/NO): NO